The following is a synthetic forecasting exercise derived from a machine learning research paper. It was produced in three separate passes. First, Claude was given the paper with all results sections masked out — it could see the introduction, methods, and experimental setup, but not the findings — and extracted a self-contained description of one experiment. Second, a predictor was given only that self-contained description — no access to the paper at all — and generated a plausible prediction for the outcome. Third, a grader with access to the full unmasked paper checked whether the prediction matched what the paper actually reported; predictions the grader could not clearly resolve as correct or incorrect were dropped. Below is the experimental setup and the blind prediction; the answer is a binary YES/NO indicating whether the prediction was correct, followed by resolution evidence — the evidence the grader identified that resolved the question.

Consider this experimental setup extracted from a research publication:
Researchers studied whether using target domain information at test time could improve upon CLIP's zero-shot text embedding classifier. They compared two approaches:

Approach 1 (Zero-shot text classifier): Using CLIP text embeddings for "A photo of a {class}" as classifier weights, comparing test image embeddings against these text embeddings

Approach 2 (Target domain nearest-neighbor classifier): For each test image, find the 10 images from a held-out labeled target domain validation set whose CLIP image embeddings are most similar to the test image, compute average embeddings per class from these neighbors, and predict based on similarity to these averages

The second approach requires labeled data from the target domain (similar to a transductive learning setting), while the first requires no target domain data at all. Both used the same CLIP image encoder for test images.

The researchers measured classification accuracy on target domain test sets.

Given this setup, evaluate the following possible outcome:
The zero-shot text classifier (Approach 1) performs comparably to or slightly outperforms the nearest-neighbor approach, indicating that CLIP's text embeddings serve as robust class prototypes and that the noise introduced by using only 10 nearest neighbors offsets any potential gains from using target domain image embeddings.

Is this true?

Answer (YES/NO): NO